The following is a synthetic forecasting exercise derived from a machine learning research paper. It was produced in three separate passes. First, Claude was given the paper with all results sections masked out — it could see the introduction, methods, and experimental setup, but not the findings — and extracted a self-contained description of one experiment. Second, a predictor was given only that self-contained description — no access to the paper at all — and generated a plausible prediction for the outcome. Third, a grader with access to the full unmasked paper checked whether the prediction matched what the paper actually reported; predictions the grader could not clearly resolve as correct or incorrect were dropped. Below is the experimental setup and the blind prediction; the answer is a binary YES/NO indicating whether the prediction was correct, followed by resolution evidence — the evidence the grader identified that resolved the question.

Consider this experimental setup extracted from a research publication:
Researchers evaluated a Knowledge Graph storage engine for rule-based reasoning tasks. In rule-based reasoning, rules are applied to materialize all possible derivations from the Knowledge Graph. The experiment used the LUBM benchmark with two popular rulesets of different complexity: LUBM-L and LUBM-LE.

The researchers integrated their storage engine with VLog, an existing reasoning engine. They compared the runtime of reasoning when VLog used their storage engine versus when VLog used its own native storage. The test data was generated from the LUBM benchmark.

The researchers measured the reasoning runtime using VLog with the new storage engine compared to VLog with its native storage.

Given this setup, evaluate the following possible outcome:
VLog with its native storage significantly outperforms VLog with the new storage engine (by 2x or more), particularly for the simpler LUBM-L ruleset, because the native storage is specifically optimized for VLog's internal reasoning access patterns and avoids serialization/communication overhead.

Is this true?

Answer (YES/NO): NO